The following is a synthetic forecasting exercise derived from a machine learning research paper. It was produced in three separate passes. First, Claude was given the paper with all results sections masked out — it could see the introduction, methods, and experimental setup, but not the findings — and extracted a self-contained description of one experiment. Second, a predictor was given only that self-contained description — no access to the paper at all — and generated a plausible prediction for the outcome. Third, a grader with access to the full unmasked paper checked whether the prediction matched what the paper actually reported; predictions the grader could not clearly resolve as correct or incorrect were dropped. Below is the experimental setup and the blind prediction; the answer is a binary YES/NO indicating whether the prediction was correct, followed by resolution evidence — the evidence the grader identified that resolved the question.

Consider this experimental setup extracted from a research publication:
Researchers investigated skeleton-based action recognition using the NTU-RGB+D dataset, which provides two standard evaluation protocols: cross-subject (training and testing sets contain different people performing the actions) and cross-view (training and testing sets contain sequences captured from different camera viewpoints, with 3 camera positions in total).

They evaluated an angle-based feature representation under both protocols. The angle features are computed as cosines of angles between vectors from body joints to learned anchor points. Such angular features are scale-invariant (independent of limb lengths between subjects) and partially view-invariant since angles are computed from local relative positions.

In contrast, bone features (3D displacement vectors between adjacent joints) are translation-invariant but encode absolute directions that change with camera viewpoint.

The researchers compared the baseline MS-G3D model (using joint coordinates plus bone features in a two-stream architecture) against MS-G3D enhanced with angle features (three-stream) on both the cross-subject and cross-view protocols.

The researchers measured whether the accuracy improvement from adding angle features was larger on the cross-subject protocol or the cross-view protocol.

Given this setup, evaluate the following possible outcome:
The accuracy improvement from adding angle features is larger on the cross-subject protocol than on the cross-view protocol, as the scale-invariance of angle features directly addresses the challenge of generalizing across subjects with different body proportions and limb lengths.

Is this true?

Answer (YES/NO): YES